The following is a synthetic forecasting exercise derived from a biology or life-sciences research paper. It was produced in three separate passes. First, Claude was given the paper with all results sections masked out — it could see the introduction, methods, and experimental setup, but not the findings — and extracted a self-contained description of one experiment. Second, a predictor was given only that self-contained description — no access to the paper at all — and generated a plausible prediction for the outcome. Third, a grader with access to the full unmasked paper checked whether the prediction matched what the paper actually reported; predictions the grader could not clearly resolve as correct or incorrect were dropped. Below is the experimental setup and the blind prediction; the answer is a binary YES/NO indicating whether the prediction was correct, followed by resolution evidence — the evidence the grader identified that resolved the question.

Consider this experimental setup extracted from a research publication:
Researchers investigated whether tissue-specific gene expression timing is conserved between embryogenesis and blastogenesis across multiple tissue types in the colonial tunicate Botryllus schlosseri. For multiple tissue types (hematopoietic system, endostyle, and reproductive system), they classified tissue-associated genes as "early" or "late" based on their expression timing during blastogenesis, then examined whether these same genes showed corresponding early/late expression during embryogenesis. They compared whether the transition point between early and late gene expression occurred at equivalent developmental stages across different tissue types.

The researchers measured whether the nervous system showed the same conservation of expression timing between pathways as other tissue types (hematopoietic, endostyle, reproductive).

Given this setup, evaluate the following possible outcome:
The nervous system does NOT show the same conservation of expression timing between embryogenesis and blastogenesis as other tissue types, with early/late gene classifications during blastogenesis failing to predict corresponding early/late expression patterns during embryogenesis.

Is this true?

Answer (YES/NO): YES